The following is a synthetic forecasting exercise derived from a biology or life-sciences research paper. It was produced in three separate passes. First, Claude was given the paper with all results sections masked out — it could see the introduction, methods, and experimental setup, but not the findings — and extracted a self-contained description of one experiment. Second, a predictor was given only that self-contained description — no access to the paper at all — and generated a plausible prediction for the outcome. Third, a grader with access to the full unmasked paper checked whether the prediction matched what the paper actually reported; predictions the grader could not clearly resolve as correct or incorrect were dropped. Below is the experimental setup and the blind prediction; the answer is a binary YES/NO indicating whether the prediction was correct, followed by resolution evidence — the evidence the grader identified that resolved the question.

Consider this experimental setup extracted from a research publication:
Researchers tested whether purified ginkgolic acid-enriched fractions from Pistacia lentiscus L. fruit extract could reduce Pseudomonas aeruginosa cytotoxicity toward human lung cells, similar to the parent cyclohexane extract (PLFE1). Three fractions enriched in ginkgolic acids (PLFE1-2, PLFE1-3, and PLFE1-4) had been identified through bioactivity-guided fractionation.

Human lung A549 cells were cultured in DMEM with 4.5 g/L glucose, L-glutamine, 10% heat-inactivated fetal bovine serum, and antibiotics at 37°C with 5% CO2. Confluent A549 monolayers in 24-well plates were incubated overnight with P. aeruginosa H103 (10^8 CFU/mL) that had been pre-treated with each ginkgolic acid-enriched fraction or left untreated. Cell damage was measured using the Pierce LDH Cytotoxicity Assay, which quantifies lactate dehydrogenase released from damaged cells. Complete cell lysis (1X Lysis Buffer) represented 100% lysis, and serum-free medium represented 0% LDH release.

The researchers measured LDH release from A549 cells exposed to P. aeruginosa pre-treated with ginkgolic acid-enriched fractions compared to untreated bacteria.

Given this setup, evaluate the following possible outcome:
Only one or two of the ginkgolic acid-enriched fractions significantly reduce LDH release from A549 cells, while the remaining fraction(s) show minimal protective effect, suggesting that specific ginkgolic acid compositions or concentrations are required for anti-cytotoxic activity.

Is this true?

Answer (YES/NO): NO